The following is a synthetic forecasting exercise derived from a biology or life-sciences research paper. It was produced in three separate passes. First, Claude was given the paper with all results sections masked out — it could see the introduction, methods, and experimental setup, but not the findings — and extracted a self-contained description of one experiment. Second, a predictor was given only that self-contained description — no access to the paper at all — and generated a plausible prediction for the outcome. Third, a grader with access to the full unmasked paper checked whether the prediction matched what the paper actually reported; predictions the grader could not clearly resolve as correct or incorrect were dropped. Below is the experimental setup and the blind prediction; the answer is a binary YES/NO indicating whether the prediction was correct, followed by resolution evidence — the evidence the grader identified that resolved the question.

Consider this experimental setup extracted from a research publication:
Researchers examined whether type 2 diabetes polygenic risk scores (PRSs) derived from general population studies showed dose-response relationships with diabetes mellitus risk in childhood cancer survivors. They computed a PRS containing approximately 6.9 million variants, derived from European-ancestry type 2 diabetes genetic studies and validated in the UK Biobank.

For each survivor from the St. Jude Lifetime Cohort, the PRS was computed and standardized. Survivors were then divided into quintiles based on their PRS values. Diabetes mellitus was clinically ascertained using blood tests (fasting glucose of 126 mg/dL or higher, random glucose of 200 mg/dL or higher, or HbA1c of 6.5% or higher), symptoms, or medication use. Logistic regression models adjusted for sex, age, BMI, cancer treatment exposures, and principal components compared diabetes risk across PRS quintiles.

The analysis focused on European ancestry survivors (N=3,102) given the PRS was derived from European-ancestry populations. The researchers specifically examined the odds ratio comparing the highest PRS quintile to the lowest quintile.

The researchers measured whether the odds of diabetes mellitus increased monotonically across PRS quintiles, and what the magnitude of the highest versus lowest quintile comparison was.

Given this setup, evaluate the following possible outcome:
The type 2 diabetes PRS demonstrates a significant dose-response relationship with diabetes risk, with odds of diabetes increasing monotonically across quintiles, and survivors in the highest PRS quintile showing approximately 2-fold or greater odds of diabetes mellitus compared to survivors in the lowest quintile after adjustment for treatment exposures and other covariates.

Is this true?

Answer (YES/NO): YES